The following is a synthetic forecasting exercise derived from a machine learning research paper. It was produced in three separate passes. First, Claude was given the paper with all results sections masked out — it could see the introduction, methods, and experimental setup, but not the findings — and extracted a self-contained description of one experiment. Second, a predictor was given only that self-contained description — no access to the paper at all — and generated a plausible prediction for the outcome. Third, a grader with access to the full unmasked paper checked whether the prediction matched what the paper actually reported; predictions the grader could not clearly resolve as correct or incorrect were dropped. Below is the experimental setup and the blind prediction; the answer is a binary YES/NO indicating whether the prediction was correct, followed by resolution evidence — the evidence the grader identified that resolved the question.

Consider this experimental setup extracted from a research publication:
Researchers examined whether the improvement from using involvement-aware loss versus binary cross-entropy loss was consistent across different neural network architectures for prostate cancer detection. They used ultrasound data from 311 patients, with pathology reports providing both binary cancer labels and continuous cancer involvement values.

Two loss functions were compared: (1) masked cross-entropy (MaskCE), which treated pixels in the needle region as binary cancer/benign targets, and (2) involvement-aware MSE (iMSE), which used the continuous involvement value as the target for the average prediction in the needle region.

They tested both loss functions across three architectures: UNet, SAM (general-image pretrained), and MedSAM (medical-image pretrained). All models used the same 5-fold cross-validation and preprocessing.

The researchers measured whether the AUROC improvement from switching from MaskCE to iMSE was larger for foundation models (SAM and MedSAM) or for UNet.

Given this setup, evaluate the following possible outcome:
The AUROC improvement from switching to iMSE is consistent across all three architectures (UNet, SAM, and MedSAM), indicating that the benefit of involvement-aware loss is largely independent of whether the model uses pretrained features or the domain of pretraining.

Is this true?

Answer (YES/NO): NO